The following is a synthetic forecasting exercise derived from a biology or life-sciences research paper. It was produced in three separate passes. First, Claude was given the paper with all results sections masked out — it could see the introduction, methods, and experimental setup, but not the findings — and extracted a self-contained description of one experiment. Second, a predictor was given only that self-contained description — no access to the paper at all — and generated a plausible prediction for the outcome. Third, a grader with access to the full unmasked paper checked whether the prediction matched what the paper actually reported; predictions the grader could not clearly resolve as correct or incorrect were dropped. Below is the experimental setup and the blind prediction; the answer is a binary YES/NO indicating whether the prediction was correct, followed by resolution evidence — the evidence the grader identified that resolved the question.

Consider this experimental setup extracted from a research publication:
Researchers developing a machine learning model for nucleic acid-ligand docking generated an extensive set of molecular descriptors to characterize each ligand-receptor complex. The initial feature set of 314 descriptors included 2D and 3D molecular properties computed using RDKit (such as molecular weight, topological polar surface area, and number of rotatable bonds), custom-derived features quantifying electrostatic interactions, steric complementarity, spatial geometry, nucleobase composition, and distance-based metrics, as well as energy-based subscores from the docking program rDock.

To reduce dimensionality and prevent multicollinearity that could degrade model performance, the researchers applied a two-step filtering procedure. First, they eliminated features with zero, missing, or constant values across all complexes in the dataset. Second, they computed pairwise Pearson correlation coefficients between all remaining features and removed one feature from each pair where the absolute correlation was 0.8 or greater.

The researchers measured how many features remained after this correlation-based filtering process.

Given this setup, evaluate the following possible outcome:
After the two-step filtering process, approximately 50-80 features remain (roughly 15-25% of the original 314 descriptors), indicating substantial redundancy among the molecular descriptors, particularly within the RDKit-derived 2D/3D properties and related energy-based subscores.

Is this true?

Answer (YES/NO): NO